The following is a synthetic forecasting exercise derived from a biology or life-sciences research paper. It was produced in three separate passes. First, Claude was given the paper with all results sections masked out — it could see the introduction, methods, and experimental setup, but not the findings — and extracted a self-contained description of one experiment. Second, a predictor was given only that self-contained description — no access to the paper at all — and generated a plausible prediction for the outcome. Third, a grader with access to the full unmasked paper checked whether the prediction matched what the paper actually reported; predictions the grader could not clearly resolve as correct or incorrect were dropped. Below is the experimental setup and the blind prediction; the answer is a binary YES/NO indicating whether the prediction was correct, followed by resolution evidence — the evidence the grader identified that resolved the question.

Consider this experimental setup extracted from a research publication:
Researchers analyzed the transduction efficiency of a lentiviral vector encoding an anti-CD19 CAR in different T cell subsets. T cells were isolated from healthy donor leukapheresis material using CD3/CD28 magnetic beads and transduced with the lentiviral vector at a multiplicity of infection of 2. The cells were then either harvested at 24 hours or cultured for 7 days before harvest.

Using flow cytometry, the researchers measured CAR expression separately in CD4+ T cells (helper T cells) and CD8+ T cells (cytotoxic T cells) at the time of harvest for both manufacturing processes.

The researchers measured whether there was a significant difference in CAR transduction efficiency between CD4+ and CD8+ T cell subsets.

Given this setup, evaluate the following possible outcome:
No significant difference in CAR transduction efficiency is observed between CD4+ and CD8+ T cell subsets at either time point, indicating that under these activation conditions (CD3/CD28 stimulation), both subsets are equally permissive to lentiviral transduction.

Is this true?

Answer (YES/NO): YES